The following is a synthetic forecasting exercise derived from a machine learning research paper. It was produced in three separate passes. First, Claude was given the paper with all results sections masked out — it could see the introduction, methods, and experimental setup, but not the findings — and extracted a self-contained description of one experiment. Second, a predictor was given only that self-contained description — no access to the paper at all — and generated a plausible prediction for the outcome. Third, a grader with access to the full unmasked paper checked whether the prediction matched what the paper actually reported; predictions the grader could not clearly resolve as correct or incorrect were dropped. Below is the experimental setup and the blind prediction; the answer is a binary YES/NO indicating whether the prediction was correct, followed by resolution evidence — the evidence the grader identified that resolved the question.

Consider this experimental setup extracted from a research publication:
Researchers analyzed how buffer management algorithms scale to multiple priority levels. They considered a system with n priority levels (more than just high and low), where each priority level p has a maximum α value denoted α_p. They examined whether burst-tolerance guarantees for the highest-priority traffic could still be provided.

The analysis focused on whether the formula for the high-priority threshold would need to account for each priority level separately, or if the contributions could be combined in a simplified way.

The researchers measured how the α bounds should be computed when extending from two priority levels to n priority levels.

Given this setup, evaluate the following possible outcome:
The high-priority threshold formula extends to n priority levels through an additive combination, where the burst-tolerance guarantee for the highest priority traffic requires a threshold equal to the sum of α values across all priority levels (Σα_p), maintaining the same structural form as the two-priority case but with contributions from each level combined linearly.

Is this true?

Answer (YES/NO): NO